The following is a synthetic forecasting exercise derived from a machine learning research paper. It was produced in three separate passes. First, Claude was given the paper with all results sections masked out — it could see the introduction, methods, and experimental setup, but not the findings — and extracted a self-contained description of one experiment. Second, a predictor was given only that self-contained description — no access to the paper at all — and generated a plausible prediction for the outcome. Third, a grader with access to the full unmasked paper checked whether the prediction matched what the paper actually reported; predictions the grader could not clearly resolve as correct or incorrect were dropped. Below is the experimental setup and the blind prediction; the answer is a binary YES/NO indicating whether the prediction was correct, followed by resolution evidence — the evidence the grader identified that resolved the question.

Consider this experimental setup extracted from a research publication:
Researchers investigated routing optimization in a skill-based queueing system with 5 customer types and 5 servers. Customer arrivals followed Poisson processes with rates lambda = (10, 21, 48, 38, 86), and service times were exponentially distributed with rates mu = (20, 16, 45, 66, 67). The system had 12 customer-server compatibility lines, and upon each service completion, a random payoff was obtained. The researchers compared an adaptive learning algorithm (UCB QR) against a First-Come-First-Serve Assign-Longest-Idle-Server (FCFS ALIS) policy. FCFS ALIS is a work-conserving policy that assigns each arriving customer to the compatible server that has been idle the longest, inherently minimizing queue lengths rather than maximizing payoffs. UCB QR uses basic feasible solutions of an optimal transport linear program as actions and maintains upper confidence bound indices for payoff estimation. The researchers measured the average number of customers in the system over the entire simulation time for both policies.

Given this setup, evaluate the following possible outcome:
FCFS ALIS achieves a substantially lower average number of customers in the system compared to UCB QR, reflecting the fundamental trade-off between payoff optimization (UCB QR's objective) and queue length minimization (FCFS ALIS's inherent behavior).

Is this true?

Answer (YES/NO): YES